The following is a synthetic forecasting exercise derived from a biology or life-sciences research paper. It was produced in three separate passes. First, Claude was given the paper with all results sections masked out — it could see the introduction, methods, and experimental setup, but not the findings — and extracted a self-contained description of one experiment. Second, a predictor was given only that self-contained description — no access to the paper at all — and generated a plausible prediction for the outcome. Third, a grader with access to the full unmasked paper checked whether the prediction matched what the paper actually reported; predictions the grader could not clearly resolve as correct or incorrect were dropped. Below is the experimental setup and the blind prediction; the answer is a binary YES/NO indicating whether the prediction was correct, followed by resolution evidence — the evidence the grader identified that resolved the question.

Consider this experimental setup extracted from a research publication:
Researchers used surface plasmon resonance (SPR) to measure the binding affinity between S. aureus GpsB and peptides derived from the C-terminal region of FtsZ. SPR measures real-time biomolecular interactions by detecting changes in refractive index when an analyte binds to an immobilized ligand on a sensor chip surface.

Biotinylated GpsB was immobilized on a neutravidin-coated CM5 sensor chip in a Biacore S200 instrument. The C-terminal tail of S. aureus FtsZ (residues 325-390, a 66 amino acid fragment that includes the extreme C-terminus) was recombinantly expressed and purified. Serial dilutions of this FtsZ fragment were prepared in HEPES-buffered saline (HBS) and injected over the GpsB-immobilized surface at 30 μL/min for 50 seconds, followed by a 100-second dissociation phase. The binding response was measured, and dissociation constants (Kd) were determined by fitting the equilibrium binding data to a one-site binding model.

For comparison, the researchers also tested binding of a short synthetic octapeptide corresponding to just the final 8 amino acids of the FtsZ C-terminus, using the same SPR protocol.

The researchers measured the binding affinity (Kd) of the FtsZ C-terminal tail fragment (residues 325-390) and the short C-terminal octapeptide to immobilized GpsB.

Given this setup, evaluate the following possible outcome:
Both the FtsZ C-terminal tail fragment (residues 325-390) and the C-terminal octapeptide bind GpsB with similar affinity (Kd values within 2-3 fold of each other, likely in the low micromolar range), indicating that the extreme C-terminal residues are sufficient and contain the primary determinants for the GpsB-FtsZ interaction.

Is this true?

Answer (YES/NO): YES